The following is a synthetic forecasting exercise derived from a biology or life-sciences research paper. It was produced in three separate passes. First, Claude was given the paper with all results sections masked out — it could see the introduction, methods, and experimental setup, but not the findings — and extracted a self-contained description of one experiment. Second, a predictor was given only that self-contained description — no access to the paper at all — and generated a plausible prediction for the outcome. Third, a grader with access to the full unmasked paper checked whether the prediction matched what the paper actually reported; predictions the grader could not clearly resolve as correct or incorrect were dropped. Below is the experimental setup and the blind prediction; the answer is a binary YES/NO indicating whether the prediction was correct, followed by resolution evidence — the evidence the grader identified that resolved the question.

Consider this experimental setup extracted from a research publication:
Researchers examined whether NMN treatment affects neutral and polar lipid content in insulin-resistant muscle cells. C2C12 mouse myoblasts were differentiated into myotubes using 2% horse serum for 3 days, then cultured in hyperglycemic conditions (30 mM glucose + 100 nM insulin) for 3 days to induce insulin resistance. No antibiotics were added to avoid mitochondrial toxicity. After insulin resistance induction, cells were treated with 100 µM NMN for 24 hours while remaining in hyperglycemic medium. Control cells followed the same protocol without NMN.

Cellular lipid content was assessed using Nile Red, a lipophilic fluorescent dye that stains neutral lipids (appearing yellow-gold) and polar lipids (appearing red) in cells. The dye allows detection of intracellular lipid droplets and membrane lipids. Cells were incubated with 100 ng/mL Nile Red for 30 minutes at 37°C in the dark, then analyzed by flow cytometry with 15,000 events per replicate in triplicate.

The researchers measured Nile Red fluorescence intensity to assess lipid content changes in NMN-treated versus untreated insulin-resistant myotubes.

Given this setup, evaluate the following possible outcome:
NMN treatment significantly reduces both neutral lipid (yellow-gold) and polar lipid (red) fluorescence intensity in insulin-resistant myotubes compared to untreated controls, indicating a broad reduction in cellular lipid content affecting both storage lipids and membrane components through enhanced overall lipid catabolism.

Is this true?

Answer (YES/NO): NO